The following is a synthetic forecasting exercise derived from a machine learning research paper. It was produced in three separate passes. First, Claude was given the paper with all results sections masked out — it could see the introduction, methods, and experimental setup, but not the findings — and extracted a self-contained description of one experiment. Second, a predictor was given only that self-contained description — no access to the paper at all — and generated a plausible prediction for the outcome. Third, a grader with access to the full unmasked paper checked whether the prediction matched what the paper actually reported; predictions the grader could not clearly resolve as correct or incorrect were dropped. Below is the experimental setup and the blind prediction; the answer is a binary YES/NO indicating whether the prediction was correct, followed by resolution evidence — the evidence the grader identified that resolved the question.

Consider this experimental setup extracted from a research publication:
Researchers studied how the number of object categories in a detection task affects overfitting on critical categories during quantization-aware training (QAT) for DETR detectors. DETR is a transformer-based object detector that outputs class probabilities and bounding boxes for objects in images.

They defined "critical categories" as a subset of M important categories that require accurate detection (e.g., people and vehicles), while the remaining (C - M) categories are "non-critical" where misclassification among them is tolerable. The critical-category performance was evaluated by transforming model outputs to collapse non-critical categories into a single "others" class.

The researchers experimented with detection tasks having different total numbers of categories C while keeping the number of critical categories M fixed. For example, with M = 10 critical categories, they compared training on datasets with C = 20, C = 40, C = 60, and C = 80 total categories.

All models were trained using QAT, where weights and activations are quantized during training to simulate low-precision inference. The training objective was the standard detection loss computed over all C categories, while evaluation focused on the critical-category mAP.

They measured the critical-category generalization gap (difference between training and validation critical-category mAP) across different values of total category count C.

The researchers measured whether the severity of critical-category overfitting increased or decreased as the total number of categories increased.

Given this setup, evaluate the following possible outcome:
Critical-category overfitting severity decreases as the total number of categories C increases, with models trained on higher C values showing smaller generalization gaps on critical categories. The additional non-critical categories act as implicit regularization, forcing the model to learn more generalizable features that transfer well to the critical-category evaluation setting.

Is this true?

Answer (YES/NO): NO